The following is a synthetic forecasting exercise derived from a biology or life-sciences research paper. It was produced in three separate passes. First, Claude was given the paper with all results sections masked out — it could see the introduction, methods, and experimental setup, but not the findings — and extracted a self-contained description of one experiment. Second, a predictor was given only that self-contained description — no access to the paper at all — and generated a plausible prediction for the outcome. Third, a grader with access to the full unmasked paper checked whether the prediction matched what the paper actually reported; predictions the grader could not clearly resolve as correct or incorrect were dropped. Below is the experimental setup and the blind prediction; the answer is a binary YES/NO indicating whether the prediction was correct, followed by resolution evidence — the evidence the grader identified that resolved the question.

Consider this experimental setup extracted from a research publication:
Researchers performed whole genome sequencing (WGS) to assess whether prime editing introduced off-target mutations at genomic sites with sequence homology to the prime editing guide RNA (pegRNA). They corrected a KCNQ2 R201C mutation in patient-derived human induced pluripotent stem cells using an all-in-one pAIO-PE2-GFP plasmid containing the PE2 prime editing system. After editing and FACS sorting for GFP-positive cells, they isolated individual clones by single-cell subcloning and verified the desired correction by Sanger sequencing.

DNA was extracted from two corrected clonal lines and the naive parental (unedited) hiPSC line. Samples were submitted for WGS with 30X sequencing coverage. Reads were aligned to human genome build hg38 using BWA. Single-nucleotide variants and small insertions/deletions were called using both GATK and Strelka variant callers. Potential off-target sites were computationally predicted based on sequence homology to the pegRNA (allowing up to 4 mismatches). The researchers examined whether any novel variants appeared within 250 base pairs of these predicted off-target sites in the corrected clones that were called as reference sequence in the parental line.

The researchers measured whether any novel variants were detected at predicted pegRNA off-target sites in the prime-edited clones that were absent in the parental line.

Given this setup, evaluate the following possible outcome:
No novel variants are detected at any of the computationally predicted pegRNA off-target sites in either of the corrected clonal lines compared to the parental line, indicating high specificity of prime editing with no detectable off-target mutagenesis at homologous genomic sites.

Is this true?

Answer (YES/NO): YES